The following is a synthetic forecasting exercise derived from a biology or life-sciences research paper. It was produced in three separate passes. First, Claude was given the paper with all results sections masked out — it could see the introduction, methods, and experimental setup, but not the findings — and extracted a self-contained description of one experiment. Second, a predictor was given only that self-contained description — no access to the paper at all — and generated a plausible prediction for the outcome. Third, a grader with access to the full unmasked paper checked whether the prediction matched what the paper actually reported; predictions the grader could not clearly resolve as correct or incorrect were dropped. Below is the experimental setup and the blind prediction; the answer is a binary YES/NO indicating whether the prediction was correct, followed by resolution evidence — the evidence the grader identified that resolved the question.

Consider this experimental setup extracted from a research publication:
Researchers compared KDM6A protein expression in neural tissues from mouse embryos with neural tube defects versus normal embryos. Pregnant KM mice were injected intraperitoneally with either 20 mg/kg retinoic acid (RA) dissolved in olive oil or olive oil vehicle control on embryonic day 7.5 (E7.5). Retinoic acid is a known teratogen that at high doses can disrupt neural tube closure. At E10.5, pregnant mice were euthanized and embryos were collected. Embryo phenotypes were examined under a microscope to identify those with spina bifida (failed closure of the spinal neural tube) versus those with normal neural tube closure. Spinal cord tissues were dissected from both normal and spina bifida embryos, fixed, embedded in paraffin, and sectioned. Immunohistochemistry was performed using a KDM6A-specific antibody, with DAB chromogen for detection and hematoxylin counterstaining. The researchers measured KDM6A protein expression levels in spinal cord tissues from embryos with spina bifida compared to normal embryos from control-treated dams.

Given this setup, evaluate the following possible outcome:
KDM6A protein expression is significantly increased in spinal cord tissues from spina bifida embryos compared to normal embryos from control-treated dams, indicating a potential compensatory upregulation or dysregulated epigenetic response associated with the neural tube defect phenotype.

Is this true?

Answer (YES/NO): NO